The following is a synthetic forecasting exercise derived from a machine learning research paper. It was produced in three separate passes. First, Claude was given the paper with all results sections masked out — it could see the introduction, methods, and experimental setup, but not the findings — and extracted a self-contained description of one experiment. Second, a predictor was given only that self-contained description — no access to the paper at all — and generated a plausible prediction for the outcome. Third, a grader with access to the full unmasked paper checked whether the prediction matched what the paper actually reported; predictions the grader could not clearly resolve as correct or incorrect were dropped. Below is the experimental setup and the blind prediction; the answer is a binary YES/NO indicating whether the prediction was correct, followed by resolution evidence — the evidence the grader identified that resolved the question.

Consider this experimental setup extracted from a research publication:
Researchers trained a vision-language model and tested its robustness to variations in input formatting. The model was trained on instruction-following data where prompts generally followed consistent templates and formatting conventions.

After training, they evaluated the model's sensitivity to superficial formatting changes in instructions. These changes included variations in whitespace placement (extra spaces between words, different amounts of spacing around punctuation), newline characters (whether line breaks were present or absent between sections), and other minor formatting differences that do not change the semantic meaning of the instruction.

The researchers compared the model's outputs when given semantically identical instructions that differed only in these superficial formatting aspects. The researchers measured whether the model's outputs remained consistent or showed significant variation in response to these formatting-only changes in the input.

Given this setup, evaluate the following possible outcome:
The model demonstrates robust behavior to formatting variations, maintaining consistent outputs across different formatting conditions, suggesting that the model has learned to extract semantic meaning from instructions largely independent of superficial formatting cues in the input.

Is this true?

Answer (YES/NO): NO